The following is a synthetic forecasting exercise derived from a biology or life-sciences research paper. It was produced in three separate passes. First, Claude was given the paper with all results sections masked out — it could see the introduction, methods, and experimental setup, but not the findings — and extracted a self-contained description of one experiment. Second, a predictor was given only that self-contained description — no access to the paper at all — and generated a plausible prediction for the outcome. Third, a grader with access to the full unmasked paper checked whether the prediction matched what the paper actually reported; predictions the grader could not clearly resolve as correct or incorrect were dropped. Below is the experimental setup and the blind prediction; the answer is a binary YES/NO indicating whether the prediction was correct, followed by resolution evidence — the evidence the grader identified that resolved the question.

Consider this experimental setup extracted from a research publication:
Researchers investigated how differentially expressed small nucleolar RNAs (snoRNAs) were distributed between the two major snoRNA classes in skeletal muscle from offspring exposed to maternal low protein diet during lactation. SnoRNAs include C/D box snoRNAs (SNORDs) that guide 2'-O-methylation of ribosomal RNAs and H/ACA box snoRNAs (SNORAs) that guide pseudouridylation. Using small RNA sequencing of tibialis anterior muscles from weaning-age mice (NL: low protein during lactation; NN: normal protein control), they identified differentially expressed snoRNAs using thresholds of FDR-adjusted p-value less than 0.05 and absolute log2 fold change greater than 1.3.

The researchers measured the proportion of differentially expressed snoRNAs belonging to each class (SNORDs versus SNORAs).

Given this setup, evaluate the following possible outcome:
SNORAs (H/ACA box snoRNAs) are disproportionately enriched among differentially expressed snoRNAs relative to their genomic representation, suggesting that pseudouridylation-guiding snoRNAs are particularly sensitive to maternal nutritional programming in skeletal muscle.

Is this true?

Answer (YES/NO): NO